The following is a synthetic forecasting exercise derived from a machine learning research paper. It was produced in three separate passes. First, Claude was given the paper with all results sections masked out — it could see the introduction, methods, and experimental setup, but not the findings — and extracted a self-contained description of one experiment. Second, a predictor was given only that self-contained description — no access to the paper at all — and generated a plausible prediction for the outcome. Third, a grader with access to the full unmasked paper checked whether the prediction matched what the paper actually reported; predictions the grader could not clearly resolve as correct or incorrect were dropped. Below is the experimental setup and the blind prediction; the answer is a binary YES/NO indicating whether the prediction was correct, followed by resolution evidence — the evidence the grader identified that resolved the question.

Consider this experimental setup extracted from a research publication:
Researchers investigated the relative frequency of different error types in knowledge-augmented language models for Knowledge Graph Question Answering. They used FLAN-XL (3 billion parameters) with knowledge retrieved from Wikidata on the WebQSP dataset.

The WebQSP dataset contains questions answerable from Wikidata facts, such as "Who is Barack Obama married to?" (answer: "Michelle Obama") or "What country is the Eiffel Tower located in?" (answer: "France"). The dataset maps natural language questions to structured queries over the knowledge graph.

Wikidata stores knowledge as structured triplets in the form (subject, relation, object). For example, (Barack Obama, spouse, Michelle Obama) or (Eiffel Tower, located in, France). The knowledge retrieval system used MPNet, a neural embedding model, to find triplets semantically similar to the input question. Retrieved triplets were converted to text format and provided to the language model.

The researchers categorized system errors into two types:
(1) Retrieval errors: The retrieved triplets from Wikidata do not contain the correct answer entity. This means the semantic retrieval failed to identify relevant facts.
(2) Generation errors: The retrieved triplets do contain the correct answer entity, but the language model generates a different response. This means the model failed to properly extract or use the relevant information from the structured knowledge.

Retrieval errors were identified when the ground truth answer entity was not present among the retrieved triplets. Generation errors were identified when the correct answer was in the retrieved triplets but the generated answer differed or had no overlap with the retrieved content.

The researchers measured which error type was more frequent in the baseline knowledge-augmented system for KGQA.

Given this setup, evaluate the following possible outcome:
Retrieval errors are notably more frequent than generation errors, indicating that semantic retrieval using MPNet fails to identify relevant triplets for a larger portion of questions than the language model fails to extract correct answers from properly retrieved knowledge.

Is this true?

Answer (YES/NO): YES